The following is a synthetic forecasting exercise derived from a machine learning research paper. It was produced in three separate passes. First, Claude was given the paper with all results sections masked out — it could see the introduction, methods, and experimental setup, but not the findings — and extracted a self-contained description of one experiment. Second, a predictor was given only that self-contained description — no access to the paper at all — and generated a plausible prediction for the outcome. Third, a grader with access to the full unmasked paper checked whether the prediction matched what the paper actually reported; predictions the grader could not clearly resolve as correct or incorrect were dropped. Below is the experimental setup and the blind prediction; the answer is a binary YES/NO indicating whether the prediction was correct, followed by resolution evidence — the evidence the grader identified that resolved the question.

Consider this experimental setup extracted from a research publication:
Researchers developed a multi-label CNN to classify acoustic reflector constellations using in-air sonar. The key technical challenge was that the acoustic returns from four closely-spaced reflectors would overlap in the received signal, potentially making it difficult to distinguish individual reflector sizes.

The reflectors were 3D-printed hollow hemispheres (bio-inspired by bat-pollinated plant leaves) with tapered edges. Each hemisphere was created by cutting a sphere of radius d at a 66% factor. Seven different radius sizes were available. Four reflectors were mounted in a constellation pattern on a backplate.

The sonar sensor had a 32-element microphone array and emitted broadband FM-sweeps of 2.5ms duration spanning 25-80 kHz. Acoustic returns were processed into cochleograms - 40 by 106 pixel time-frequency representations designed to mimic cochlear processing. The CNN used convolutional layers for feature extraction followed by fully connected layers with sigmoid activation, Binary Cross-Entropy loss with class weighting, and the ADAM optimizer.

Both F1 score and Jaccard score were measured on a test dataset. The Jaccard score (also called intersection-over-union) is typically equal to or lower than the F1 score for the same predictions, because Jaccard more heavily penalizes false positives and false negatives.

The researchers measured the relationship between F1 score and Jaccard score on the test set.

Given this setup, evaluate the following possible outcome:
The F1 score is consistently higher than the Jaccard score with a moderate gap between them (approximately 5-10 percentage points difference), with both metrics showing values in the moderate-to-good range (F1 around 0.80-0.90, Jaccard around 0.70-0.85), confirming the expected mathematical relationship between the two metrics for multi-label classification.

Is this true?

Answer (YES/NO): NO